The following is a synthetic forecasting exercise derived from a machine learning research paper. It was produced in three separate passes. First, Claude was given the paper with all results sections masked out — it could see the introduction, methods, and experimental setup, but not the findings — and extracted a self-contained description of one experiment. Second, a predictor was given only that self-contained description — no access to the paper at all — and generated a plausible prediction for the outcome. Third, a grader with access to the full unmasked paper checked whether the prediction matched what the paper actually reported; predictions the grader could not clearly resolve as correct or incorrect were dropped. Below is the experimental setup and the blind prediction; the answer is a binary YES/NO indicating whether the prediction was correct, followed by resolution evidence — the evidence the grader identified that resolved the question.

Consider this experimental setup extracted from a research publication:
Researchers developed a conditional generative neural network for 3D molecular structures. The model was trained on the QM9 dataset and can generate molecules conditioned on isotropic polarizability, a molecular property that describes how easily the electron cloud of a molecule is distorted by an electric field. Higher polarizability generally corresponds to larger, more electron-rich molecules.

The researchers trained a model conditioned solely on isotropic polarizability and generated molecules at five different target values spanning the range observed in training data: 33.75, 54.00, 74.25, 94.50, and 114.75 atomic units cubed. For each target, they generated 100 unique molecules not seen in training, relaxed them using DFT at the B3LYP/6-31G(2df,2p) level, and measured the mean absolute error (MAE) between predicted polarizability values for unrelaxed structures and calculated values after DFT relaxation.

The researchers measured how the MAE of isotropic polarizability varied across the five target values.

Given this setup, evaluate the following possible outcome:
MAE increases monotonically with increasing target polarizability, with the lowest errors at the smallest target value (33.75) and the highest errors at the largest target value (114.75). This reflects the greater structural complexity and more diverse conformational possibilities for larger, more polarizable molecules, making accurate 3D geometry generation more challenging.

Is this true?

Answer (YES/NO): NO